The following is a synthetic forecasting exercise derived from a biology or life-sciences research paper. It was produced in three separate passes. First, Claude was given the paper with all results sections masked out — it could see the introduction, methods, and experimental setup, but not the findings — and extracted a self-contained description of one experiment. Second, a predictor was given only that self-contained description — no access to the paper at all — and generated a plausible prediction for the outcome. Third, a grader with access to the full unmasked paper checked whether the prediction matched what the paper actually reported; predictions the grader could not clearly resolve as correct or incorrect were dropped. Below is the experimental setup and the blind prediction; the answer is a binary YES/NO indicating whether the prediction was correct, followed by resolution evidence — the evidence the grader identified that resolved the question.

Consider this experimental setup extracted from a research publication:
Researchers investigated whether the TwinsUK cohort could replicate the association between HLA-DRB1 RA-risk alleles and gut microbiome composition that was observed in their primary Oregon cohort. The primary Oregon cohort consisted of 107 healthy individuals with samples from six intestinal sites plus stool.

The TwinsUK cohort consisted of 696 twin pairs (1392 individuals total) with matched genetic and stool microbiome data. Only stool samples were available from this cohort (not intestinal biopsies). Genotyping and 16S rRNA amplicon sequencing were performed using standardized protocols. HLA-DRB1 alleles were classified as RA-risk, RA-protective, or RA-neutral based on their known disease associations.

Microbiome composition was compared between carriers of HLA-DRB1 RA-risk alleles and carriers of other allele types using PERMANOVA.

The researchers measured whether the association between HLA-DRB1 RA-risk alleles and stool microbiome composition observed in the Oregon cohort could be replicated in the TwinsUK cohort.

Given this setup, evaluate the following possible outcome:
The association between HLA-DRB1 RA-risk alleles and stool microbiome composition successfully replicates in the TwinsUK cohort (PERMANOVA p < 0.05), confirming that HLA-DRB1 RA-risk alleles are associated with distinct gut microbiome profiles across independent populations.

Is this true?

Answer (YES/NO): YES